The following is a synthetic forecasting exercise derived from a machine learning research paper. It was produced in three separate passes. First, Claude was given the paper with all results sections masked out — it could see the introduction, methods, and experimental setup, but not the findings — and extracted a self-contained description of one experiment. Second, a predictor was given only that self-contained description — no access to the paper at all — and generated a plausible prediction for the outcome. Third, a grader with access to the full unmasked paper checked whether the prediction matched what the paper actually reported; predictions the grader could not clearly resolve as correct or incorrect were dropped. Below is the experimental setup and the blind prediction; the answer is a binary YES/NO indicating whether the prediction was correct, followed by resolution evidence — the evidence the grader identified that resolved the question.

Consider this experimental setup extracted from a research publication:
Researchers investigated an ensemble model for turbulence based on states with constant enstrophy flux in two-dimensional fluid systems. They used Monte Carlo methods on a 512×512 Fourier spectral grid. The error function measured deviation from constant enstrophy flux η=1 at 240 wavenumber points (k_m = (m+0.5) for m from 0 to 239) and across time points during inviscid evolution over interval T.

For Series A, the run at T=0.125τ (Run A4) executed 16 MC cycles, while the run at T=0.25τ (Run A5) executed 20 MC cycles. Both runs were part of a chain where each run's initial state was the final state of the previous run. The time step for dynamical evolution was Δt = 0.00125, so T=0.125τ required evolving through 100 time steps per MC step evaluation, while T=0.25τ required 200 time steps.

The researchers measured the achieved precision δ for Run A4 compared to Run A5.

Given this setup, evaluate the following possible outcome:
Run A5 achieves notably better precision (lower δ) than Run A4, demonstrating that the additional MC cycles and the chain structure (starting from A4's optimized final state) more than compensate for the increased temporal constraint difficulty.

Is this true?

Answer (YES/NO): NO